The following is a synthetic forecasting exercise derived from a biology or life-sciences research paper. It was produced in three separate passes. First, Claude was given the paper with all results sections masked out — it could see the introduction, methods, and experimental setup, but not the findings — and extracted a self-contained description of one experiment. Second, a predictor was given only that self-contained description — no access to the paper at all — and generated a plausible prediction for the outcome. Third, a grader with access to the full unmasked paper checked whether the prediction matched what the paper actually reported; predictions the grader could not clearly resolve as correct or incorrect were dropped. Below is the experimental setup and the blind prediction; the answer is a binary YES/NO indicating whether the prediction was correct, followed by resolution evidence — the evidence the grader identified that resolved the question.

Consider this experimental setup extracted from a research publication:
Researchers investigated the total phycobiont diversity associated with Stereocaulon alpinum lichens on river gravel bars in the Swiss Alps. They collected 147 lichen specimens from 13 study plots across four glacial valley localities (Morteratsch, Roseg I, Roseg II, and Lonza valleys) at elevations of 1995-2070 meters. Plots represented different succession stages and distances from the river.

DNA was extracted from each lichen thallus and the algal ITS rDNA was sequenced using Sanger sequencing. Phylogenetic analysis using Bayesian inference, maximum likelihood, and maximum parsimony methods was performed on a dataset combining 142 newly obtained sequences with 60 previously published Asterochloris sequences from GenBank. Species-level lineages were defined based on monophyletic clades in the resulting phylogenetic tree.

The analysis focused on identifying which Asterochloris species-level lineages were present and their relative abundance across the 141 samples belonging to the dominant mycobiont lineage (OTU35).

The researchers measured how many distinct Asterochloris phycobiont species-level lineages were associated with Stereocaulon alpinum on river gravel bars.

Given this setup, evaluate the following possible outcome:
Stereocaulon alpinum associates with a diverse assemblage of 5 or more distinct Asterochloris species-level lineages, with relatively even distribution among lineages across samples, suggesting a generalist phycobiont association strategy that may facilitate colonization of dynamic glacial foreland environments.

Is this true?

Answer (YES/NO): NO